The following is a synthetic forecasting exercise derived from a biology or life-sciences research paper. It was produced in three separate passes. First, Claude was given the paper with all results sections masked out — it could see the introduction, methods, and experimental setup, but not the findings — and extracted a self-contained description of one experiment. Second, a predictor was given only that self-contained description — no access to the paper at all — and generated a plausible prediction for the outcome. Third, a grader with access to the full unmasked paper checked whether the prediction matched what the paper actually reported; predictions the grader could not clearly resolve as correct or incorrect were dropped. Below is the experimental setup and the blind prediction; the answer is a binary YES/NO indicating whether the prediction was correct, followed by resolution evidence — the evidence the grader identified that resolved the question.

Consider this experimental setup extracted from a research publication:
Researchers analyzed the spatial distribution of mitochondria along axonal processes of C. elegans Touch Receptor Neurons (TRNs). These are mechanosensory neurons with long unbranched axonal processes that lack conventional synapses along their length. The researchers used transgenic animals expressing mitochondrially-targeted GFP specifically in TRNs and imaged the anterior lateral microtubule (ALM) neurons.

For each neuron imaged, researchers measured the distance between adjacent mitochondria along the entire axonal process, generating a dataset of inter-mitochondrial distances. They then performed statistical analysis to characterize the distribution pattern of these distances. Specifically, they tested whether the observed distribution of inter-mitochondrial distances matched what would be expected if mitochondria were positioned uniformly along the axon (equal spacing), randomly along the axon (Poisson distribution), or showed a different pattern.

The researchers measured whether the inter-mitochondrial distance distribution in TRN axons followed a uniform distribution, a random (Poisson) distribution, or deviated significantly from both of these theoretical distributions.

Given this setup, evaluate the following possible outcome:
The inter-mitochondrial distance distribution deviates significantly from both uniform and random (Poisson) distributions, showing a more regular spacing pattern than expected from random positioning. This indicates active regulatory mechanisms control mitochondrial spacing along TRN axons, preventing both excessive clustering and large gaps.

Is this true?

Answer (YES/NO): YES